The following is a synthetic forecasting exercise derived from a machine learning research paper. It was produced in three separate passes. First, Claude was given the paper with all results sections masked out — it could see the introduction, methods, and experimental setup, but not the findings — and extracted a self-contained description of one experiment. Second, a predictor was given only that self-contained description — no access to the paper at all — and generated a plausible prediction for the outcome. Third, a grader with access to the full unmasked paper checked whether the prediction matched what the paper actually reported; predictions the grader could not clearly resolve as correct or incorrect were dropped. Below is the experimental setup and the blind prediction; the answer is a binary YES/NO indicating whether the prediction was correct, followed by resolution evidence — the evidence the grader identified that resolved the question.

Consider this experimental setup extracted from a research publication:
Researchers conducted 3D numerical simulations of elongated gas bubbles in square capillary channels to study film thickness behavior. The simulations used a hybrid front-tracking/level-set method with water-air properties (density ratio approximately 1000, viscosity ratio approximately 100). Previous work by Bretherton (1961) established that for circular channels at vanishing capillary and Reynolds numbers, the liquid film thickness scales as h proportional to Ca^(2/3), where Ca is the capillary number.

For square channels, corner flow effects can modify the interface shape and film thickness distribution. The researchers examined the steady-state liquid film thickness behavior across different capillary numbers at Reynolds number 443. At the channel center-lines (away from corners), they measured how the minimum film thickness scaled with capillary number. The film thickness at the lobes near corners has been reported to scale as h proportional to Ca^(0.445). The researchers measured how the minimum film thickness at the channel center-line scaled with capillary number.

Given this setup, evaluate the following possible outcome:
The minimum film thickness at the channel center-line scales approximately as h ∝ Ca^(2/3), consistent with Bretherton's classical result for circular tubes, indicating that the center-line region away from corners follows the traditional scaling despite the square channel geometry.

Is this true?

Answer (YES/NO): NO